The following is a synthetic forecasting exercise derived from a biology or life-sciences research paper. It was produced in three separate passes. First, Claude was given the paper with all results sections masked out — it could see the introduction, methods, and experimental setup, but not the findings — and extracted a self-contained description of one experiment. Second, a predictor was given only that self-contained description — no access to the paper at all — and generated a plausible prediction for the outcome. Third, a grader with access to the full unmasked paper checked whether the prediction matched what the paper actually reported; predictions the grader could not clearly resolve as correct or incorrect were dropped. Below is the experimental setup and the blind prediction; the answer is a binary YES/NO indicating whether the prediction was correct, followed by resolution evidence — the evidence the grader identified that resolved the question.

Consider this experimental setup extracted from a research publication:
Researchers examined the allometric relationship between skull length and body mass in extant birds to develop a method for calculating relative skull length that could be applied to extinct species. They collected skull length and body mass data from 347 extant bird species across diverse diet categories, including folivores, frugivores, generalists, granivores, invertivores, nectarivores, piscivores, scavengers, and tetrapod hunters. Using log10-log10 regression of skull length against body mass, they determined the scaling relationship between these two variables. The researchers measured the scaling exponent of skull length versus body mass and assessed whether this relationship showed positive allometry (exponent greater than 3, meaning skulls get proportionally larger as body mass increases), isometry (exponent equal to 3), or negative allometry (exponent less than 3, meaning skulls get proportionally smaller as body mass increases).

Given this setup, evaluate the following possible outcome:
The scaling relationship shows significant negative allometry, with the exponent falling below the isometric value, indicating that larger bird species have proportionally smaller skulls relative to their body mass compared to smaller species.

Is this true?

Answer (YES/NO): NO